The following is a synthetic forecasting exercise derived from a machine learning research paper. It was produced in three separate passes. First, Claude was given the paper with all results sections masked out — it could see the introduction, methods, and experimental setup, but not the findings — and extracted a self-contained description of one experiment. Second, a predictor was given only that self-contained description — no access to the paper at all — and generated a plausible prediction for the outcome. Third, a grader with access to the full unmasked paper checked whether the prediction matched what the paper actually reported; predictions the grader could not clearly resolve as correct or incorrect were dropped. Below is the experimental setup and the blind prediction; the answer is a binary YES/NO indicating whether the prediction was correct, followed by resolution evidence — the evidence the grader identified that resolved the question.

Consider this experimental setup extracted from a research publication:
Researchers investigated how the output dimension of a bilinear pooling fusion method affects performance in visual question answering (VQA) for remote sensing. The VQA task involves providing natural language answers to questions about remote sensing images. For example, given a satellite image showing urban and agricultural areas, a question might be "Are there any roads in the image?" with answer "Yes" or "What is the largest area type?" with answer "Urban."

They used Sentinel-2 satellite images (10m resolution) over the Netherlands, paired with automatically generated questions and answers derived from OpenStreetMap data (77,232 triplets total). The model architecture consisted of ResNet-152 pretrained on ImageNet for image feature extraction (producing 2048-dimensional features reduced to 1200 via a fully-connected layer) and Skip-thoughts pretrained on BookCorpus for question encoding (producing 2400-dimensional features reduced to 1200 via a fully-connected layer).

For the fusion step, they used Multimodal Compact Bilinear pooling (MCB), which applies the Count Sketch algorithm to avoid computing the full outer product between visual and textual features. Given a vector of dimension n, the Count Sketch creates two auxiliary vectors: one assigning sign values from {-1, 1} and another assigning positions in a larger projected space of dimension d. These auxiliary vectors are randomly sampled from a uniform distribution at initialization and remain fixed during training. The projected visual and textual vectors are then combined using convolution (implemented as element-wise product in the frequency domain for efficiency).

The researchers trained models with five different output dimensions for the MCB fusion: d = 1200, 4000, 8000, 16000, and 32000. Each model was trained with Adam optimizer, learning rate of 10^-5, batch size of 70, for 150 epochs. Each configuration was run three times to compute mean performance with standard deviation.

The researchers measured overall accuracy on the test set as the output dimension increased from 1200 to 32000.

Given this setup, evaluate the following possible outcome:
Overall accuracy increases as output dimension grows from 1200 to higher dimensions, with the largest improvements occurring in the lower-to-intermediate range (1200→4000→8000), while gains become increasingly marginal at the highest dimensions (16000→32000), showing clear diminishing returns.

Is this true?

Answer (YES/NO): NO